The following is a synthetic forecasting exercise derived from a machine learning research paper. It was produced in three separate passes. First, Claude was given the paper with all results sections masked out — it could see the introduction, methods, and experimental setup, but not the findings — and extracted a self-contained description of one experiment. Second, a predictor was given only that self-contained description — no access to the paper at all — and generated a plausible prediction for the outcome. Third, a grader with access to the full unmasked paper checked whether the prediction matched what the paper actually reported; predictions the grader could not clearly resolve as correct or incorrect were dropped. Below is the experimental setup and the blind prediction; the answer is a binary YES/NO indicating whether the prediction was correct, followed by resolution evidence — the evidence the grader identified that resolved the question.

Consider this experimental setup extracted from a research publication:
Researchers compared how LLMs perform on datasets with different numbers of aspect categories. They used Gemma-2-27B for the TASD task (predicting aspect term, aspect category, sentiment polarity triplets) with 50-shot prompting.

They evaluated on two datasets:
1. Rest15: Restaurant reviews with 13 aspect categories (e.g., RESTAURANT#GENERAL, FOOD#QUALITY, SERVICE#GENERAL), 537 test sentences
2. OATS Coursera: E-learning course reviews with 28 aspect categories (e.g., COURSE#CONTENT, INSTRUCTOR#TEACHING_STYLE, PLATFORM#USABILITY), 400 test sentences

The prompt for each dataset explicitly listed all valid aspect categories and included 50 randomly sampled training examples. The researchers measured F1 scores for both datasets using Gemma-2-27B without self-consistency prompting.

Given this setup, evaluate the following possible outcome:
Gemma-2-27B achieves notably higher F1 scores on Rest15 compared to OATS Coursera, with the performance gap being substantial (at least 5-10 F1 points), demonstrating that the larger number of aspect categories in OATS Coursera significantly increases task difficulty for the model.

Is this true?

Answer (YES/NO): YES